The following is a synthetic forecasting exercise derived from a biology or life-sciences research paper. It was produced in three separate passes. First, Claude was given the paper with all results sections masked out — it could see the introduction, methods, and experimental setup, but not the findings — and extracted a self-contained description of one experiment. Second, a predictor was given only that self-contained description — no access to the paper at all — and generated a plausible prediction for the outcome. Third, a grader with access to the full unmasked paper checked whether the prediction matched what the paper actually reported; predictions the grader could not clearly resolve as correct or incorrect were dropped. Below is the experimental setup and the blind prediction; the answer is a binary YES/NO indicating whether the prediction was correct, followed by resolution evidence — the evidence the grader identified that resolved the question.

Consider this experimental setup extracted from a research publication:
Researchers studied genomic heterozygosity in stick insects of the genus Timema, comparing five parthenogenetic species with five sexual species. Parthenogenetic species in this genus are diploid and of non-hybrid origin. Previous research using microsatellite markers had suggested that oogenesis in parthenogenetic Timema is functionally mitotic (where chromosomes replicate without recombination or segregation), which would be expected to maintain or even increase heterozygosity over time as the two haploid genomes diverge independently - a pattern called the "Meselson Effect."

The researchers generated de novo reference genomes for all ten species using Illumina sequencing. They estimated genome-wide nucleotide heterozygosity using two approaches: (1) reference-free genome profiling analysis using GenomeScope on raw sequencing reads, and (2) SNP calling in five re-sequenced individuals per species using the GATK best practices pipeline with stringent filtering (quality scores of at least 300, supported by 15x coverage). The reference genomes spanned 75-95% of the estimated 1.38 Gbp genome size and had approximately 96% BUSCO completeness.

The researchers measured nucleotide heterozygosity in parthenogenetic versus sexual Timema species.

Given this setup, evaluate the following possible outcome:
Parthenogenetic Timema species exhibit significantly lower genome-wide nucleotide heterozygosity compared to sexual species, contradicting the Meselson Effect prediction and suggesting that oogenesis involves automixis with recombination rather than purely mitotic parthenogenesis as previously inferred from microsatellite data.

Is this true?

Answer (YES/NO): YES